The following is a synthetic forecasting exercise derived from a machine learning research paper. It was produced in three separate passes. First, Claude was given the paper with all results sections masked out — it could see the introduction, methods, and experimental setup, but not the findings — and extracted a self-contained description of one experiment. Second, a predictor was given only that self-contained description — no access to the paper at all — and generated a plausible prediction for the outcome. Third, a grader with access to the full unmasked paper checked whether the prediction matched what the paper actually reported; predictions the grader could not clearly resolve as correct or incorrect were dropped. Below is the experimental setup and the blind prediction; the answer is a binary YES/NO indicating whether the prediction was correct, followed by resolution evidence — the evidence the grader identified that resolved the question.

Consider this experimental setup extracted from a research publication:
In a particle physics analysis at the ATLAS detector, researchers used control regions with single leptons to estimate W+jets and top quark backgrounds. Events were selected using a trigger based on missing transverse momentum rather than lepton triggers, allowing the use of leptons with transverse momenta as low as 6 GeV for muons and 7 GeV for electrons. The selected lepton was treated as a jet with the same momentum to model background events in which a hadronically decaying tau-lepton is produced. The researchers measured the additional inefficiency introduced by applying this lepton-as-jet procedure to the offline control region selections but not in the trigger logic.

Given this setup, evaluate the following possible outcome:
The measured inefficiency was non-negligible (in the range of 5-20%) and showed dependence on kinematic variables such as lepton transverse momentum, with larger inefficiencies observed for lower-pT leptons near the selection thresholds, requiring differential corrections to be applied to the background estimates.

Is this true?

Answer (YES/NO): NO